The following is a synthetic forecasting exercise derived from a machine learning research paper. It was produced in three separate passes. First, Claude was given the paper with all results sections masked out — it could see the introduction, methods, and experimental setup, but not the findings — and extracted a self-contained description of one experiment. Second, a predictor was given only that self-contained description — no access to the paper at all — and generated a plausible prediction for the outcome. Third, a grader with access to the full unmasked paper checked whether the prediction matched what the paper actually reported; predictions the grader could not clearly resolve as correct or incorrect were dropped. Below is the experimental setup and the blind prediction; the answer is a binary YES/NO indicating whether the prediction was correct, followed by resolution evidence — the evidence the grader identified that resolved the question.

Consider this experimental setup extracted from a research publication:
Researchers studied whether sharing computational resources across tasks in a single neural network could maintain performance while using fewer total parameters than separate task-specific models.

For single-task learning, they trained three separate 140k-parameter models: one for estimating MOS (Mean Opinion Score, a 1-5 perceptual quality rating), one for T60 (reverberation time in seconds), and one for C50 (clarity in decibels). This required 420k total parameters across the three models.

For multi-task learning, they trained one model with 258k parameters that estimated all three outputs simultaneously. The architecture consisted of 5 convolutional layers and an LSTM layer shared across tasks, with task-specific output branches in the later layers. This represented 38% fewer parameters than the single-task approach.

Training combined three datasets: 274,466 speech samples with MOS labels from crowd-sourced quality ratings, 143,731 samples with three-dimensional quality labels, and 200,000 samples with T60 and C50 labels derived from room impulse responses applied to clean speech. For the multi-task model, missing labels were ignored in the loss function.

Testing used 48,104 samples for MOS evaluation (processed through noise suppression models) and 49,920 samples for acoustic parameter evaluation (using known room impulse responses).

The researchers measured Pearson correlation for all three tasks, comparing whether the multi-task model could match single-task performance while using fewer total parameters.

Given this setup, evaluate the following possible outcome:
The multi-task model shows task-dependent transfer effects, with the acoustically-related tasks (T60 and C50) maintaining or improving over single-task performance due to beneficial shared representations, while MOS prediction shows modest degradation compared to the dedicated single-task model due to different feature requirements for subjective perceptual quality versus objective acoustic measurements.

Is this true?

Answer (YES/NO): YES